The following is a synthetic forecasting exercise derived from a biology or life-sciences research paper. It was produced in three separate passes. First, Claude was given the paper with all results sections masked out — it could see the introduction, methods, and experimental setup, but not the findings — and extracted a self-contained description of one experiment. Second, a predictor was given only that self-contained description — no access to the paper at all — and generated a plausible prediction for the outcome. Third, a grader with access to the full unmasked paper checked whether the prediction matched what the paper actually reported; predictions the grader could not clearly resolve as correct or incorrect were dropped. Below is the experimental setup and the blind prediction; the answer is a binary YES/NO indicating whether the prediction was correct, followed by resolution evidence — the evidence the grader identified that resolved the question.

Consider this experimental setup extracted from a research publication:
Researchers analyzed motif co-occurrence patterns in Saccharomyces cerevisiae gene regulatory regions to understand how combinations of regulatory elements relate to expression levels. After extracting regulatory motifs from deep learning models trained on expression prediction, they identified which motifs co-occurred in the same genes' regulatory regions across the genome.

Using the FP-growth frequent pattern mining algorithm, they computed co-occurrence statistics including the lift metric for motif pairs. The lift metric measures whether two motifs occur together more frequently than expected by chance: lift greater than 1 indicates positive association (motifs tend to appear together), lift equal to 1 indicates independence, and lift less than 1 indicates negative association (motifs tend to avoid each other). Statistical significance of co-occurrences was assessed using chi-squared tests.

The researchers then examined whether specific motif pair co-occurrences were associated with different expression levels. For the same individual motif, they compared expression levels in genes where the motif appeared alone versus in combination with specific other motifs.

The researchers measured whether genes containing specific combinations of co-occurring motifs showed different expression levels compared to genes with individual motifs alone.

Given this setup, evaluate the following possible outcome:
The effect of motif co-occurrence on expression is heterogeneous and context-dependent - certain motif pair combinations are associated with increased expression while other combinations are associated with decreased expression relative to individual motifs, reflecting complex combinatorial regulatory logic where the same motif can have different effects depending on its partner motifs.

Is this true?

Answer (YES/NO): YES